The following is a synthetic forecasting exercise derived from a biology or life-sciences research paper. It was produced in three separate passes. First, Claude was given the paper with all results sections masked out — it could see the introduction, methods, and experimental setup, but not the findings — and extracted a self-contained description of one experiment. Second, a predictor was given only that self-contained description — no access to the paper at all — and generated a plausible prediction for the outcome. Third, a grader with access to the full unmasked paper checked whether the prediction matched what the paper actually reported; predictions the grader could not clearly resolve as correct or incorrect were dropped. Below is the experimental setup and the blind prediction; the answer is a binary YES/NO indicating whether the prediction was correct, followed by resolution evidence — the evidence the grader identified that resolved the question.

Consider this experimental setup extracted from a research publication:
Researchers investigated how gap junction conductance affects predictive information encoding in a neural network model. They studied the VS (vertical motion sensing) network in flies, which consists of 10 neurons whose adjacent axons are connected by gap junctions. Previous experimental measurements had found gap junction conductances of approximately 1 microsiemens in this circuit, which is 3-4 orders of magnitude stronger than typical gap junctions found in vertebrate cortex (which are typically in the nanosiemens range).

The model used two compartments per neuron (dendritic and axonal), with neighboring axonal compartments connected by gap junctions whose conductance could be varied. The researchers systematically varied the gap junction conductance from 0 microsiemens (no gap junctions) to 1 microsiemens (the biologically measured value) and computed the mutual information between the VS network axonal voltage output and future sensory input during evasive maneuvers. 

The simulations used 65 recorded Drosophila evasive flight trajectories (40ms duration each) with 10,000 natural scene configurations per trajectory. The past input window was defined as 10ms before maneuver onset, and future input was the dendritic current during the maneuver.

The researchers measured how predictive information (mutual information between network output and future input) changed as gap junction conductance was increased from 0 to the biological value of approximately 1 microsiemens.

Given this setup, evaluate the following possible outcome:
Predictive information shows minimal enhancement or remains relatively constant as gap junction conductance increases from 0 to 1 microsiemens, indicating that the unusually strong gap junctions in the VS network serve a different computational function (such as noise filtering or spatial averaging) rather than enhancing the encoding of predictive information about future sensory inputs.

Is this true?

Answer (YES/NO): NO